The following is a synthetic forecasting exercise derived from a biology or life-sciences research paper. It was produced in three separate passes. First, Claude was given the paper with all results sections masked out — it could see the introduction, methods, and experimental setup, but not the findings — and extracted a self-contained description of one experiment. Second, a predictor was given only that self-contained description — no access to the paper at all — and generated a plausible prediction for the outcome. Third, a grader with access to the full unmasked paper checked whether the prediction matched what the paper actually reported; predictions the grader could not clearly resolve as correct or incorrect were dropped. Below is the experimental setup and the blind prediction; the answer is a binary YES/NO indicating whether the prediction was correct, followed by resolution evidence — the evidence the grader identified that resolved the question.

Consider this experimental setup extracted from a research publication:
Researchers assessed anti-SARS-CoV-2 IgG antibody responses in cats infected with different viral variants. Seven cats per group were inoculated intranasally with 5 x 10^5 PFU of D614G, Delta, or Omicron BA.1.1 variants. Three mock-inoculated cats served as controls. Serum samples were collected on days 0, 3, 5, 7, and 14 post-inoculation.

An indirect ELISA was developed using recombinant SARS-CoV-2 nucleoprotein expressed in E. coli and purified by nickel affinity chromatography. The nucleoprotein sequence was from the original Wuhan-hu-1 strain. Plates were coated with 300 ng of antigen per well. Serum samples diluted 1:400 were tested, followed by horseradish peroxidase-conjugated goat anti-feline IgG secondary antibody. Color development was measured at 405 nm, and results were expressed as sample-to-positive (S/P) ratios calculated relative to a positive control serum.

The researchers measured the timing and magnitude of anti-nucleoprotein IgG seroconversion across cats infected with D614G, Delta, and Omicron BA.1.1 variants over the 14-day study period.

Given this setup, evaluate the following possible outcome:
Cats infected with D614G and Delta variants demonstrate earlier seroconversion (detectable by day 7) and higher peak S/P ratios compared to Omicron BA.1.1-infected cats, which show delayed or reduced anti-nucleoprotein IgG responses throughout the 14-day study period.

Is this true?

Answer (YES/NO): YES